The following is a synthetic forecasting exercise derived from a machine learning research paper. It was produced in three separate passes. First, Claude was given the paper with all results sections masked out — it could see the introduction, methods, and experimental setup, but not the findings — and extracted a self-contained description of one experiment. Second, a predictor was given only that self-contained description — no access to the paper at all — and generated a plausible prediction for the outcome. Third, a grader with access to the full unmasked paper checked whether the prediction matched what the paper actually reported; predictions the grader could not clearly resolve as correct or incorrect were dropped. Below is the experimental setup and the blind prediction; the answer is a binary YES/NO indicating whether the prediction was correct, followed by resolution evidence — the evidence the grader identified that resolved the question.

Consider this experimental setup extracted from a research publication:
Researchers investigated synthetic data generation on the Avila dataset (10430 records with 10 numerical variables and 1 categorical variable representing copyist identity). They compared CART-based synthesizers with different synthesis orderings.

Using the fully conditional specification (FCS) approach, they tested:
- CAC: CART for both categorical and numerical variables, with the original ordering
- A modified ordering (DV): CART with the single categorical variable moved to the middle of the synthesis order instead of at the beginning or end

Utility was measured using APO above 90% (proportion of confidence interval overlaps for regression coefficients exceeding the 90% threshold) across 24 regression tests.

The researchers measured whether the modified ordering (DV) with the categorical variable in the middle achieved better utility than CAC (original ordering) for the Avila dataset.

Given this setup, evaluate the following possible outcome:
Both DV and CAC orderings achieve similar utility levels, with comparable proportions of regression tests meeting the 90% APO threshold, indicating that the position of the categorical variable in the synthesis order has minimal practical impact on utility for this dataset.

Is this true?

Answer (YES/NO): NO